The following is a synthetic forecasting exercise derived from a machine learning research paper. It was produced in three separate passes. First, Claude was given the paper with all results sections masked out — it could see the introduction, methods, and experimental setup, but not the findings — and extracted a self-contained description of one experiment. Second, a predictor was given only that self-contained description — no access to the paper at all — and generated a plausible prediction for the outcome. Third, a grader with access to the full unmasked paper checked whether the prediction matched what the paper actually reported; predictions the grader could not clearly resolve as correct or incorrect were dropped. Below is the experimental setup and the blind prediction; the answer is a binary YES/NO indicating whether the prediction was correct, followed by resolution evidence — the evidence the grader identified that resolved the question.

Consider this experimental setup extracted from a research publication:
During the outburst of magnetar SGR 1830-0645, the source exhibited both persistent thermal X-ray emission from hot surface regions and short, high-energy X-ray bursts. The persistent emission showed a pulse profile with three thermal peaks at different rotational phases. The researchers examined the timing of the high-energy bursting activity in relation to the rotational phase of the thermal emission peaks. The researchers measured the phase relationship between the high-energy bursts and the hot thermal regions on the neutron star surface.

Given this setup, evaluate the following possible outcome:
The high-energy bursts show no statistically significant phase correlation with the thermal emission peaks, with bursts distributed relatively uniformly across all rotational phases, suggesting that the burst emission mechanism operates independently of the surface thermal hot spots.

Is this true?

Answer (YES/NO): NO